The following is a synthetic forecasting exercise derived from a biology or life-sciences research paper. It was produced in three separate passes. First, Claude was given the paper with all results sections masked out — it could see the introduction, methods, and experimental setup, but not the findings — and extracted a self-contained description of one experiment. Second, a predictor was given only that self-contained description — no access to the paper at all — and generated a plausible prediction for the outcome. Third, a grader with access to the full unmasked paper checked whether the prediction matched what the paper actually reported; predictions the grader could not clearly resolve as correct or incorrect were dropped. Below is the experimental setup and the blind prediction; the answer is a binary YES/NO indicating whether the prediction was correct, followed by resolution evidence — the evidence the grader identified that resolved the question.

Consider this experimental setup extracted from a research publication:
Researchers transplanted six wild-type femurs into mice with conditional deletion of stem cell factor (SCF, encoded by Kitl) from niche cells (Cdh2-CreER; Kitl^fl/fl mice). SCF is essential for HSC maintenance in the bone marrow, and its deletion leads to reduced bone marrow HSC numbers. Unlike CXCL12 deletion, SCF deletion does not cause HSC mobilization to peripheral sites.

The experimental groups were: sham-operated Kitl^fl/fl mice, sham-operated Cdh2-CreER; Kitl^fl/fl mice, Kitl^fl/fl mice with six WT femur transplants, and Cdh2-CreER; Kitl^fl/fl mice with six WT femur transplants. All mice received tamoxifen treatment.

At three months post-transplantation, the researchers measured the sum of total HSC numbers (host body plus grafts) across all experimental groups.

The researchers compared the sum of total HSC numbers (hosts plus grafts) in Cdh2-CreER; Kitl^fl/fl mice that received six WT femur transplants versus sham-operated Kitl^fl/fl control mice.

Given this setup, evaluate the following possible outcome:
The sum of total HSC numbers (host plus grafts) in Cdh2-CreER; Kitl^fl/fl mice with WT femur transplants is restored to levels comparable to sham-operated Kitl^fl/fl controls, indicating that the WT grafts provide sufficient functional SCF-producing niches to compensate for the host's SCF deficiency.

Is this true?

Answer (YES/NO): NO